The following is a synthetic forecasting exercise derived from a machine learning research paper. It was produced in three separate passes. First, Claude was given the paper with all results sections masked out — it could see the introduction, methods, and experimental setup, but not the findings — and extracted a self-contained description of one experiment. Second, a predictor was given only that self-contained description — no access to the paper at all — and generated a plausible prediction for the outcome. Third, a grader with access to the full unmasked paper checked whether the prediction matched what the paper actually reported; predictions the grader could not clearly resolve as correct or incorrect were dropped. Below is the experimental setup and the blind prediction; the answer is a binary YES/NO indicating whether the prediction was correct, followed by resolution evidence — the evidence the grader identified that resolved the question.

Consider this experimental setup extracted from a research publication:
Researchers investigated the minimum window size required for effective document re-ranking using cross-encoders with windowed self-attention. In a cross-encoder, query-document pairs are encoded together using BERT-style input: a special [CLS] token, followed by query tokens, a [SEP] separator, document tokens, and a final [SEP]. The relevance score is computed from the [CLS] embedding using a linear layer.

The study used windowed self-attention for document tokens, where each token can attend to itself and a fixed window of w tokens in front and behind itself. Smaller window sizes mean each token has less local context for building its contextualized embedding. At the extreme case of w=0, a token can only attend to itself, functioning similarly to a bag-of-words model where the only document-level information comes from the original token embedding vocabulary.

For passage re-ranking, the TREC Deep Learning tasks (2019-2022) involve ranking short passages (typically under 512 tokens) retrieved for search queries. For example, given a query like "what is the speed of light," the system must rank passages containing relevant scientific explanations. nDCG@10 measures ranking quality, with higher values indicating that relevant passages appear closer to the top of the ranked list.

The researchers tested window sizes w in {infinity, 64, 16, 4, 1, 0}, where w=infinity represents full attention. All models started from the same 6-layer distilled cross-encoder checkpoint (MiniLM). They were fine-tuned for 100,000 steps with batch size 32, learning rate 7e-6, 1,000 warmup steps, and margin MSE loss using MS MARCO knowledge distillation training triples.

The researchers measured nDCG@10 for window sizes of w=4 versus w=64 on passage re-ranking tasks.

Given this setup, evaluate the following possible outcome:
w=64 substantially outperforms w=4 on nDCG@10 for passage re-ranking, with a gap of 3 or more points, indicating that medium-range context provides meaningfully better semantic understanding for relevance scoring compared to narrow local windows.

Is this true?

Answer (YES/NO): NO